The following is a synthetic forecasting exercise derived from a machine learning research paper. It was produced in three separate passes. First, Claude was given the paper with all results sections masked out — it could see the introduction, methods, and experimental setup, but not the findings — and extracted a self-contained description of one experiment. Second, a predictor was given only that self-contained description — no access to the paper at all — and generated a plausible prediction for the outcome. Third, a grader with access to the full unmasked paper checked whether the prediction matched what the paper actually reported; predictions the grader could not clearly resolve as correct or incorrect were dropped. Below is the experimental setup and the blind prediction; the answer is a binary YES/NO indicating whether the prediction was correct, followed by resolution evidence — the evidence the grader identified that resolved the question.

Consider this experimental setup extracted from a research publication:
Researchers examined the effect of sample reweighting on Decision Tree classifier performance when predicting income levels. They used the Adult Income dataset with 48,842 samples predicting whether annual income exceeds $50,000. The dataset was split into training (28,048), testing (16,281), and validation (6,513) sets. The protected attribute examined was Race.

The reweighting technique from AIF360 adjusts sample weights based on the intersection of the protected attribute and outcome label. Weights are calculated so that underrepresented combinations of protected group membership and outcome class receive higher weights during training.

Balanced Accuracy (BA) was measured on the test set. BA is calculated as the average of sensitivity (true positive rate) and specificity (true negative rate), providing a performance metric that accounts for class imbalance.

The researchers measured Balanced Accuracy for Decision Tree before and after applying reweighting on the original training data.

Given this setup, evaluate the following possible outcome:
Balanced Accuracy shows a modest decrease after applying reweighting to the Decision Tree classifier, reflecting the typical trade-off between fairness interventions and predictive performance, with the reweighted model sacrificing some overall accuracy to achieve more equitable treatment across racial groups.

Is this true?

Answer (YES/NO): NO